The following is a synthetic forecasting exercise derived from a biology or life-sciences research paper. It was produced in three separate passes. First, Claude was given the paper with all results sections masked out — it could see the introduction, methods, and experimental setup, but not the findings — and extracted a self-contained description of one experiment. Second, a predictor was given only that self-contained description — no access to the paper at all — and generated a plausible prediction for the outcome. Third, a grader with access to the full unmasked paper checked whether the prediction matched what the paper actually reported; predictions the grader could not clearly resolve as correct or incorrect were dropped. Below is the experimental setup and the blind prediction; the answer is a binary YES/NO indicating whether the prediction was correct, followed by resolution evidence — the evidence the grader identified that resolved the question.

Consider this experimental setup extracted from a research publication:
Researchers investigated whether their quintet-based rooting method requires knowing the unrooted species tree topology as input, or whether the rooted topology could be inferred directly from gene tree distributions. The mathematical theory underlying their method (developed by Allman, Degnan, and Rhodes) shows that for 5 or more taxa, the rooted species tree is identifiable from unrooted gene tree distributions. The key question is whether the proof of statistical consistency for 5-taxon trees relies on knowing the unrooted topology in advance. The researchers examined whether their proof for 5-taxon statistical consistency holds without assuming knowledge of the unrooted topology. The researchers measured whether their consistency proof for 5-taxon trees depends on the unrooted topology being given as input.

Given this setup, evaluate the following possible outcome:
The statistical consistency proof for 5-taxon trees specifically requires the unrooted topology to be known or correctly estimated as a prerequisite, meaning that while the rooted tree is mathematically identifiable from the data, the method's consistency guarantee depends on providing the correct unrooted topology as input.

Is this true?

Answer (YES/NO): NO